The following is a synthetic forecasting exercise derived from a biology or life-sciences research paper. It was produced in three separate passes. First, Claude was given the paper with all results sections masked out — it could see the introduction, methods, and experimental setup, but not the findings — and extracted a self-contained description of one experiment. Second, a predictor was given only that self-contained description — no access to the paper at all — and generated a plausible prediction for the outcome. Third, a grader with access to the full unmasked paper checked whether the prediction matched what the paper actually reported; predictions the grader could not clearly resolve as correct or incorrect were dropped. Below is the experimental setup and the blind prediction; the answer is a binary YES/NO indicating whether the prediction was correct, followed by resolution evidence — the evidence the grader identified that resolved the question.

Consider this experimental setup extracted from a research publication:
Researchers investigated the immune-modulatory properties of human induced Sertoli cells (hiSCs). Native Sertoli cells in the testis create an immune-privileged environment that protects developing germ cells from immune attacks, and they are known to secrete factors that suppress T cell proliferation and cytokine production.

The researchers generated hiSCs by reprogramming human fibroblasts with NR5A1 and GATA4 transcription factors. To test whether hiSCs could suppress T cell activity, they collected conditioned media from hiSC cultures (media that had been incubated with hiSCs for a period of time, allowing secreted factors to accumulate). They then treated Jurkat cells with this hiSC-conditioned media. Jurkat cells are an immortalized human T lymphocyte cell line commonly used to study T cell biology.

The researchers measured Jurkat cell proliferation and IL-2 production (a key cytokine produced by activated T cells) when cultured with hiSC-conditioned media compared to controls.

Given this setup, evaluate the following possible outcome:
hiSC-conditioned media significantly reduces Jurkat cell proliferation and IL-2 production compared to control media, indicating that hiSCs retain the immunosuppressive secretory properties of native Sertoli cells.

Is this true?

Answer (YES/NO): YES